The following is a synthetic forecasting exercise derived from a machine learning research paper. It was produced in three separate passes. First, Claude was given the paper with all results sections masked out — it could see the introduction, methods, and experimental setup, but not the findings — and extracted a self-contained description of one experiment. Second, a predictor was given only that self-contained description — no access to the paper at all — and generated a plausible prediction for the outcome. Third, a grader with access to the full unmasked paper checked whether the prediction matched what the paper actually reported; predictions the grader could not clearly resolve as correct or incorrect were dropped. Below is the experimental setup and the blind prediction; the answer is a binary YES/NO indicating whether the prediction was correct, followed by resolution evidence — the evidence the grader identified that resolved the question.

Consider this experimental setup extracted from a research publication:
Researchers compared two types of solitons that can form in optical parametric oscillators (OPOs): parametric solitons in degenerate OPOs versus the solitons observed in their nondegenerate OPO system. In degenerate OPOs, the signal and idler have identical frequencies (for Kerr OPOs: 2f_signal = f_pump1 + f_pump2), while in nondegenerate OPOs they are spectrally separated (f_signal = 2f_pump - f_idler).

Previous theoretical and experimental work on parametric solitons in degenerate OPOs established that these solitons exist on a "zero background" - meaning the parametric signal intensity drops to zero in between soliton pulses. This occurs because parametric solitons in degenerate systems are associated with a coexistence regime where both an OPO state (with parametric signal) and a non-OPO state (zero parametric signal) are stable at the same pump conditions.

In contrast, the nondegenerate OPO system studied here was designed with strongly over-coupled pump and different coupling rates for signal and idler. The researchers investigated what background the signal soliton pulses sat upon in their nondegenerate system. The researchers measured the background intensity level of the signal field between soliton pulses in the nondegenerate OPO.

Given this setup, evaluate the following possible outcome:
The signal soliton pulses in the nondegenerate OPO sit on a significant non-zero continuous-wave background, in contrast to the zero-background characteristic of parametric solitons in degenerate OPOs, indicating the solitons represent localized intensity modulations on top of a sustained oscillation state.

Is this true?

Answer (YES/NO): YES